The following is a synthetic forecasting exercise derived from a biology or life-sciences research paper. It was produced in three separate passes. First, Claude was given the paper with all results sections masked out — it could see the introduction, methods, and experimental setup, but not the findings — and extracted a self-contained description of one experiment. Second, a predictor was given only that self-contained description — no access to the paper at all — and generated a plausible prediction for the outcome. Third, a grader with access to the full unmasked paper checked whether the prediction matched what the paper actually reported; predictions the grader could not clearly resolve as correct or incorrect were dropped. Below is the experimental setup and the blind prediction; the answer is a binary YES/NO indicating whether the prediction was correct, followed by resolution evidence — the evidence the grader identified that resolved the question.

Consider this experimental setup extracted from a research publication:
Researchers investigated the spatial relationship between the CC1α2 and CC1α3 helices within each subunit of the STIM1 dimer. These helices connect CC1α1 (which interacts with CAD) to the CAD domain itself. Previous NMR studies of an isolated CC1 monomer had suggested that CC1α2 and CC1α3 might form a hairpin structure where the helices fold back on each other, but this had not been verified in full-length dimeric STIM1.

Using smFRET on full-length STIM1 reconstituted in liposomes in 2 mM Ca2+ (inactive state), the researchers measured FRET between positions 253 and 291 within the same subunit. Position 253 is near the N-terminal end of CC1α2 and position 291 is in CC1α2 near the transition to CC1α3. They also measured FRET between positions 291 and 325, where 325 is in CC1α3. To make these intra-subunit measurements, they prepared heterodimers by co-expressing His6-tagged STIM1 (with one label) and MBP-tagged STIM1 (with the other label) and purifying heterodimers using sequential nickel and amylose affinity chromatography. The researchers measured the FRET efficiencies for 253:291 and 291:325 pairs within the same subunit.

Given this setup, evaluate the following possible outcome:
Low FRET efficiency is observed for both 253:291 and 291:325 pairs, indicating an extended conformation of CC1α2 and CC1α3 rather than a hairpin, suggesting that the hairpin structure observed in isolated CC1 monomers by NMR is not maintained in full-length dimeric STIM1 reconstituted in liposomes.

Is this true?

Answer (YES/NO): NO